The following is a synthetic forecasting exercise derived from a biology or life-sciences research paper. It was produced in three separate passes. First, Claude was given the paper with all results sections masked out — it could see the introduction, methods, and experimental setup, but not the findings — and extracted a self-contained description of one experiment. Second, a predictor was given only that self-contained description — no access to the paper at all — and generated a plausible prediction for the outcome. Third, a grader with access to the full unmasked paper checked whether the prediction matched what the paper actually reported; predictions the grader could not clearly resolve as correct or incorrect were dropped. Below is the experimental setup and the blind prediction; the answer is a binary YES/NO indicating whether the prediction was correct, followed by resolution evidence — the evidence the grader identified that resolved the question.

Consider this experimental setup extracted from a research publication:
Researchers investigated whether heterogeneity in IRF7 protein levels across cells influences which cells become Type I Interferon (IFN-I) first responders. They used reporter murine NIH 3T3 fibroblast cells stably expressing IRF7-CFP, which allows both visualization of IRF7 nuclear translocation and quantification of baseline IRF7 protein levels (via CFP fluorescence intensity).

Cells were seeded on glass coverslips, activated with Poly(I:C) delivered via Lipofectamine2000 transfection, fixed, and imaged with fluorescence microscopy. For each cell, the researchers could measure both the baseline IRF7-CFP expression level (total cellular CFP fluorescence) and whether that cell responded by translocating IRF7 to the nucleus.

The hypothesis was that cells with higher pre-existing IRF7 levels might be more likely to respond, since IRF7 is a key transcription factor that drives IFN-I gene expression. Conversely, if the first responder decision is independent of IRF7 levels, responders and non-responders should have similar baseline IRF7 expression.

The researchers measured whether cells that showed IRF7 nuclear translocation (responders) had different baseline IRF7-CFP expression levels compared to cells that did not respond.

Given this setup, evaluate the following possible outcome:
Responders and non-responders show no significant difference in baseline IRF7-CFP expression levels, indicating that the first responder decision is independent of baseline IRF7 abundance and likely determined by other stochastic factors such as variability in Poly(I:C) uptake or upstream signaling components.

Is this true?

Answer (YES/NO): NO